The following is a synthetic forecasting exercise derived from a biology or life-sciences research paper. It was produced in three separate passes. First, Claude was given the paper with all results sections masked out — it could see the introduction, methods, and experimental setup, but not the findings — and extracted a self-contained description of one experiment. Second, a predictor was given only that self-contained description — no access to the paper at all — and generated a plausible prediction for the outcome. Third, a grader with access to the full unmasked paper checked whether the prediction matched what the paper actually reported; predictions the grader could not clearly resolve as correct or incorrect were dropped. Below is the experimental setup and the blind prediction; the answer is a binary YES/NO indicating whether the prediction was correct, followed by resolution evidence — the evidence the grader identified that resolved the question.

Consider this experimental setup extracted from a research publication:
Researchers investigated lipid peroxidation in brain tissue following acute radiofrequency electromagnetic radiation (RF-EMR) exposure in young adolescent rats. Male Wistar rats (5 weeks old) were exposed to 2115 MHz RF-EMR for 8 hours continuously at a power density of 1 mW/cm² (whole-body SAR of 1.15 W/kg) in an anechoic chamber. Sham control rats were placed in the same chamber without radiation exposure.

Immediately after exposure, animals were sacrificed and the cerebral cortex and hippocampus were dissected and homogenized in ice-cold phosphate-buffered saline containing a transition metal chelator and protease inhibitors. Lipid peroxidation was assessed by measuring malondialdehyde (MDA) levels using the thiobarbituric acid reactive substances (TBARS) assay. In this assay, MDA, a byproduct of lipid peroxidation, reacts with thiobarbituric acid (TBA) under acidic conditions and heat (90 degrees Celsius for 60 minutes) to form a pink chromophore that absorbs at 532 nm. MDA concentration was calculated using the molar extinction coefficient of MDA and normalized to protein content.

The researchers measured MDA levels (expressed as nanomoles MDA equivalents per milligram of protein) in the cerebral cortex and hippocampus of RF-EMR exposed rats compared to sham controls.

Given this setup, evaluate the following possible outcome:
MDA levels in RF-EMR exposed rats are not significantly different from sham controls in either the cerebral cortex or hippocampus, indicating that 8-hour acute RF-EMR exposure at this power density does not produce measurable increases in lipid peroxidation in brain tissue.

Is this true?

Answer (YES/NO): NO